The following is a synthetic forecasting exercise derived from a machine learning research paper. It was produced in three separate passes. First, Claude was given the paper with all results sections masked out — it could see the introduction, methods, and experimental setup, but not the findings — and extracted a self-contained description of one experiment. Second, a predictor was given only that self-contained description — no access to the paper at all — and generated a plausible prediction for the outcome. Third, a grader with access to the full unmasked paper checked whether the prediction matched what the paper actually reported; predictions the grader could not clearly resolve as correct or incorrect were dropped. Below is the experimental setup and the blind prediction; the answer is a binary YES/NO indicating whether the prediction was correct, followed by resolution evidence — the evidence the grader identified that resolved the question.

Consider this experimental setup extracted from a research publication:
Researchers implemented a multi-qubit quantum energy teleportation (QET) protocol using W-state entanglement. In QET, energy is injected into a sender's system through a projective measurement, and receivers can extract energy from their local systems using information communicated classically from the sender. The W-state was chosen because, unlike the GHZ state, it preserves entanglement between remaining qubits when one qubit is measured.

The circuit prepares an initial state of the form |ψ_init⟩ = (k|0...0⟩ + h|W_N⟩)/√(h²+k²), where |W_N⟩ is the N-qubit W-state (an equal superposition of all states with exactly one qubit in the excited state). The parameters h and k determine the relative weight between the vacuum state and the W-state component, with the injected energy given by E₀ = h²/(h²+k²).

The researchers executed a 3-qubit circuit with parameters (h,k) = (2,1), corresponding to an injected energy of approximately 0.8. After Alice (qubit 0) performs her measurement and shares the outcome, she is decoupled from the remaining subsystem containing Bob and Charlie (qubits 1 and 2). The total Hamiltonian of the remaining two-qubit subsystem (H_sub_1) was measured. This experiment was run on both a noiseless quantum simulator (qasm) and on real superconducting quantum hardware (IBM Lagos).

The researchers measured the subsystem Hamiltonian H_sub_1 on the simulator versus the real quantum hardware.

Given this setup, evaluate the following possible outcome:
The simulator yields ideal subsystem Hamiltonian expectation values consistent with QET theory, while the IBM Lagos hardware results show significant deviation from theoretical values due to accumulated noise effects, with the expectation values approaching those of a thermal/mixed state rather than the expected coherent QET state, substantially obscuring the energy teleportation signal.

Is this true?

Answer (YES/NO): NO